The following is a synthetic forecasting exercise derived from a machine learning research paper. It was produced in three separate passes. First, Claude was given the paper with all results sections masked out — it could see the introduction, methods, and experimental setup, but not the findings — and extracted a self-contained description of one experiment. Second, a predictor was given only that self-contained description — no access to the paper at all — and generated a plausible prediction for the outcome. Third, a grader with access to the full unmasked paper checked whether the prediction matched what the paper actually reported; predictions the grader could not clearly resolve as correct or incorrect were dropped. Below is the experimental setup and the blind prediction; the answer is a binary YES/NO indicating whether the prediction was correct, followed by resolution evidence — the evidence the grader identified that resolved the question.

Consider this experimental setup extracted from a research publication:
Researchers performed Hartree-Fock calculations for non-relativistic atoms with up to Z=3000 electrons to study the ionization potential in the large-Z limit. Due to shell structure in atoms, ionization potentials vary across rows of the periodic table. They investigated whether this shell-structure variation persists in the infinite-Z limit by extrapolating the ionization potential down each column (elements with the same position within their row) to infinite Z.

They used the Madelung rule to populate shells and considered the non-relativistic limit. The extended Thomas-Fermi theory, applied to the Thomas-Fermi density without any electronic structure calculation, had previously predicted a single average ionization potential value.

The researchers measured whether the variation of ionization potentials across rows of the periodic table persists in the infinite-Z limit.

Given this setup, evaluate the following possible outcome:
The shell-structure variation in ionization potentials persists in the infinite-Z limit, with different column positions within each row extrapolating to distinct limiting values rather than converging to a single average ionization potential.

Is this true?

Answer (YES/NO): YES